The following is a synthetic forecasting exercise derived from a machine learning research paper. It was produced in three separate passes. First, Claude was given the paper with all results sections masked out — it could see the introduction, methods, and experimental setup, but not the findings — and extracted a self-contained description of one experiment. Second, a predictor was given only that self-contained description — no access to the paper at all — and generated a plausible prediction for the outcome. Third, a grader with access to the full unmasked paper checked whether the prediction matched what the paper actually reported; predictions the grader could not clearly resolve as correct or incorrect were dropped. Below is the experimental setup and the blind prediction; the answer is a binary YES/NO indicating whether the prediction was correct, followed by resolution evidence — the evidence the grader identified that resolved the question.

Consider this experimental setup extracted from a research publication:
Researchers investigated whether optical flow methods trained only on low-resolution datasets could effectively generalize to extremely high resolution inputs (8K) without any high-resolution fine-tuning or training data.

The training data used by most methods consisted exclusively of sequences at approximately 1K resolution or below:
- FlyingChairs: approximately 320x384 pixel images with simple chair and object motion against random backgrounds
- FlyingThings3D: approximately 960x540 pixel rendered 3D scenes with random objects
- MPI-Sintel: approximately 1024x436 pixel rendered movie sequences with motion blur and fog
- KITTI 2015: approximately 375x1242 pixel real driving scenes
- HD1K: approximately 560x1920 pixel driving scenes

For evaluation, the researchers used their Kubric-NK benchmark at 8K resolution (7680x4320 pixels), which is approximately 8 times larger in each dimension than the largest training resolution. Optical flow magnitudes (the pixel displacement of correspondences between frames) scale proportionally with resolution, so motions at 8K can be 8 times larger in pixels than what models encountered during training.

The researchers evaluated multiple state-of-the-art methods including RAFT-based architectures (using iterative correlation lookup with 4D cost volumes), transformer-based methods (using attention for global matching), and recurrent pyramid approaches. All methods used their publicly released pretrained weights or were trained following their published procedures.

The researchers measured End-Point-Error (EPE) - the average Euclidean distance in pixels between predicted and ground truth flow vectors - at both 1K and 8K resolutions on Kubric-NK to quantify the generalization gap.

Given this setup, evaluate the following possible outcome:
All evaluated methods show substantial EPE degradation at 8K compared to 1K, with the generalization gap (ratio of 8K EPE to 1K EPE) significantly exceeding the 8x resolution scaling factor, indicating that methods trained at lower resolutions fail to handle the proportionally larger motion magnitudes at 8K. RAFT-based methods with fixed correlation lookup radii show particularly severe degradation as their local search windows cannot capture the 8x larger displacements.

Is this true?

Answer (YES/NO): NO